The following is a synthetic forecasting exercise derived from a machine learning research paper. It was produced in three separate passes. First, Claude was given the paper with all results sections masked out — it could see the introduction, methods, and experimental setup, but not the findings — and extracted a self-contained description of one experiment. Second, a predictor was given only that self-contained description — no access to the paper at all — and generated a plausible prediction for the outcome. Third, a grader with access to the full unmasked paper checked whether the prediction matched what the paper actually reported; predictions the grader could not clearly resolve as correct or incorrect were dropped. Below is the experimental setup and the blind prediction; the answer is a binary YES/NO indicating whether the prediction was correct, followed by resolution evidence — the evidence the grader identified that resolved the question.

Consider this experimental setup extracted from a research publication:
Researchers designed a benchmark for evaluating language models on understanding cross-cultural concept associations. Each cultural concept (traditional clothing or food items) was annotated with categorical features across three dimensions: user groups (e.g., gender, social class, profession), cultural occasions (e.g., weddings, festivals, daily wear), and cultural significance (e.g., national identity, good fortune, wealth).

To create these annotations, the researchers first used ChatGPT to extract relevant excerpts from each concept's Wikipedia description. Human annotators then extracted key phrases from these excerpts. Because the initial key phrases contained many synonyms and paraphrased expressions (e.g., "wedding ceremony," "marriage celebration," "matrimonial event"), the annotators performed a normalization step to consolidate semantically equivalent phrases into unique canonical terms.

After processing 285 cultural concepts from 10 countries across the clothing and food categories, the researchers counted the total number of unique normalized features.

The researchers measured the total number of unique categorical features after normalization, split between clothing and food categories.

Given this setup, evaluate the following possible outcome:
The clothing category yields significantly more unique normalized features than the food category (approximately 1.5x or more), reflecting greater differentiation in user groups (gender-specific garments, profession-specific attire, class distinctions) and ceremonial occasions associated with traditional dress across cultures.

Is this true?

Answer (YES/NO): YES